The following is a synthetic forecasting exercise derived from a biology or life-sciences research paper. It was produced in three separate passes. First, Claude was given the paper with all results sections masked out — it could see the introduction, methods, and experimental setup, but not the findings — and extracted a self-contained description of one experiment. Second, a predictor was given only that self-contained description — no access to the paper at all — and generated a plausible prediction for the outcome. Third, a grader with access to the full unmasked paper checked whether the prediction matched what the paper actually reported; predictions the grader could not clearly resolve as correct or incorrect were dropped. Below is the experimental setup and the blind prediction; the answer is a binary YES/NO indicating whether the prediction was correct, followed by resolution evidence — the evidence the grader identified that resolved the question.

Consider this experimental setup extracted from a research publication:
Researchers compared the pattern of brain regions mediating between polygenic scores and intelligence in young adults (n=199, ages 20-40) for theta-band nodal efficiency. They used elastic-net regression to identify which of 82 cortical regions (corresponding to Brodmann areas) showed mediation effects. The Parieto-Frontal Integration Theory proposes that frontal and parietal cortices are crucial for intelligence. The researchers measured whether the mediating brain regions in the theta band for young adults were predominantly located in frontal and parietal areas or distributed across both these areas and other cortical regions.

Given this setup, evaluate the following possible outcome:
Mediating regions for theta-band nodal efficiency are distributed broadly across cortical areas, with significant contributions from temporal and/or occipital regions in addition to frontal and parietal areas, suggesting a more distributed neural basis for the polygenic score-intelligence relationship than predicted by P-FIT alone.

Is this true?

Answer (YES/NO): YES